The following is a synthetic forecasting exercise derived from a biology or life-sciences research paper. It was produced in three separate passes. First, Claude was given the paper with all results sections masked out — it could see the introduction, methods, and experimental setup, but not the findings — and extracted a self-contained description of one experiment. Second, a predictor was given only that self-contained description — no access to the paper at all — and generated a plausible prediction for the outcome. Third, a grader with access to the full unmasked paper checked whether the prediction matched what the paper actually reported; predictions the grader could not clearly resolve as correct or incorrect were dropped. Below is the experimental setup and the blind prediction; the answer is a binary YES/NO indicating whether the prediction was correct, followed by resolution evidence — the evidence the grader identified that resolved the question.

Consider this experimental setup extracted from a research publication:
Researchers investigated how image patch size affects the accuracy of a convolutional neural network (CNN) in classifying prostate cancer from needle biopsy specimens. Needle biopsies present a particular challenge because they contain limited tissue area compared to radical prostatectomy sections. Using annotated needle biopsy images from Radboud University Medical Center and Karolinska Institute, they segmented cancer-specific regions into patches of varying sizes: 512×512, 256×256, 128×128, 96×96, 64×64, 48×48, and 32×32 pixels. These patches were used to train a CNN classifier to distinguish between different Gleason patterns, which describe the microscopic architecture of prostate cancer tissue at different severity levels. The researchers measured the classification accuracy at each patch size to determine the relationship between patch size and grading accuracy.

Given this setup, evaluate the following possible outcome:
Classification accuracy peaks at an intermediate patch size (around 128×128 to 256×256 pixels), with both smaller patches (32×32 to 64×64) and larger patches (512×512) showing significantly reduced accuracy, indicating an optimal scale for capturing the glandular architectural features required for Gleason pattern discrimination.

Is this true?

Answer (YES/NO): NO